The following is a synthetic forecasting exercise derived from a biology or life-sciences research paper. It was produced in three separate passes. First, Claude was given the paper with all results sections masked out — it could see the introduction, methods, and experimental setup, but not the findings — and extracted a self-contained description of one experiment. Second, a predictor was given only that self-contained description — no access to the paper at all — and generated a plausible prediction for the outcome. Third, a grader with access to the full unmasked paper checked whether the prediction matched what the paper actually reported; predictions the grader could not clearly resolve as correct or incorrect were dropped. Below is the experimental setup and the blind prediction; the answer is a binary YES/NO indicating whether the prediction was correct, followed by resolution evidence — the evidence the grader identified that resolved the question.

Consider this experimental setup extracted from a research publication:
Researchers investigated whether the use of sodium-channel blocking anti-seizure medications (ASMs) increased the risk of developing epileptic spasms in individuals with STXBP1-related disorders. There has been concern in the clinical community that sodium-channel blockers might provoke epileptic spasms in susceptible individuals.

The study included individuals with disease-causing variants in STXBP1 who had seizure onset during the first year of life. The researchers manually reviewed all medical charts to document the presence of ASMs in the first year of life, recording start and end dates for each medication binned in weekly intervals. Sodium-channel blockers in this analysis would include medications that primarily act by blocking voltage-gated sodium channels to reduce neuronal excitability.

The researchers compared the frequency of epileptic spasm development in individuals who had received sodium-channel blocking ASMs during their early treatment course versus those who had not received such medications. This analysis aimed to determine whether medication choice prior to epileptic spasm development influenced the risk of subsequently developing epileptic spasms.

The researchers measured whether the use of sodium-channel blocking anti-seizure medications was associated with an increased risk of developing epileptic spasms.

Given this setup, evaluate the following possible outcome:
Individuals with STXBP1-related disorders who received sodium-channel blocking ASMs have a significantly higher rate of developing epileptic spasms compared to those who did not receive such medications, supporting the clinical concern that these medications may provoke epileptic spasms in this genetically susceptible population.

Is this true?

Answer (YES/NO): NO